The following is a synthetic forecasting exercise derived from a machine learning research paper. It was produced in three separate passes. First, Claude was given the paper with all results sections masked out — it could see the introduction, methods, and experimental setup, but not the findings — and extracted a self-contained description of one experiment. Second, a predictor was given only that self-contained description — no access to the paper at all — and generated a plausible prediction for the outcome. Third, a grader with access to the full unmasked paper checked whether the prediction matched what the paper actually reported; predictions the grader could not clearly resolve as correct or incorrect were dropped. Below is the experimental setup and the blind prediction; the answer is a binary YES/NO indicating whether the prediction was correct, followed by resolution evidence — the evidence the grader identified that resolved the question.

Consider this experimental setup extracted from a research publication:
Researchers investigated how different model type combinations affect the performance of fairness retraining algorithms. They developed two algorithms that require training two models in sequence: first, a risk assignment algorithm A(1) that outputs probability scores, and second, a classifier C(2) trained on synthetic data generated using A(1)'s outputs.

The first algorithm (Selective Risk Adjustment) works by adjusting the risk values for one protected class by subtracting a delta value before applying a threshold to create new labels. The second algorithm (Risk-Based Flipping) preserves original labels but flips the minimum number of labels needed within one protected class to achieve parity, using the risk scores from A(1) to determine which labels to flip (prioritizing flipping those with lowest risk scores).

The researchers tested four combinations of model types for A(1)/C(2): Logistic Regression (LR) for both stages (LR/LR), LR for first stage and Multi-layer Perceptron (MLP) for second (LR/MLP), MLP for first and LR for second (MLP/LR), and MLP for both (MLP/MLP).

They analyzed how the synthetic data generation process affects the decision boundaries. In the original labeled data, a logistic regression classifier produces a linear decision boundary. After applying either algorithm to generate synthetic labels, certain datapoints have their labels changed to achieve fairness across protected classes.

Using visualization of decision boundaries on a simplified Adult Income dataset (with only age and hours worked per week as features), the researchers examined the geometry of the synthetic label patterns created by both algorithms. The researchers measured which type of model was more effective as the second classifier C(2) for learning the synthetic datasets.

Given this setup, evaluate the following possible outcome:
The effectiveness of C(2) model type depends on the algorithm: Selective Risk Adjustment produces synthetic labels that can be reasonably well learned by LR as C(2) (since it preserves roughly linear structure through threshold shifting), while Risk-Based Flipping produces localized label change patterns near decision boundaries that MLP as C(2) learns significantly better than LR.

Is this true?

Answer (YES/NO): NO